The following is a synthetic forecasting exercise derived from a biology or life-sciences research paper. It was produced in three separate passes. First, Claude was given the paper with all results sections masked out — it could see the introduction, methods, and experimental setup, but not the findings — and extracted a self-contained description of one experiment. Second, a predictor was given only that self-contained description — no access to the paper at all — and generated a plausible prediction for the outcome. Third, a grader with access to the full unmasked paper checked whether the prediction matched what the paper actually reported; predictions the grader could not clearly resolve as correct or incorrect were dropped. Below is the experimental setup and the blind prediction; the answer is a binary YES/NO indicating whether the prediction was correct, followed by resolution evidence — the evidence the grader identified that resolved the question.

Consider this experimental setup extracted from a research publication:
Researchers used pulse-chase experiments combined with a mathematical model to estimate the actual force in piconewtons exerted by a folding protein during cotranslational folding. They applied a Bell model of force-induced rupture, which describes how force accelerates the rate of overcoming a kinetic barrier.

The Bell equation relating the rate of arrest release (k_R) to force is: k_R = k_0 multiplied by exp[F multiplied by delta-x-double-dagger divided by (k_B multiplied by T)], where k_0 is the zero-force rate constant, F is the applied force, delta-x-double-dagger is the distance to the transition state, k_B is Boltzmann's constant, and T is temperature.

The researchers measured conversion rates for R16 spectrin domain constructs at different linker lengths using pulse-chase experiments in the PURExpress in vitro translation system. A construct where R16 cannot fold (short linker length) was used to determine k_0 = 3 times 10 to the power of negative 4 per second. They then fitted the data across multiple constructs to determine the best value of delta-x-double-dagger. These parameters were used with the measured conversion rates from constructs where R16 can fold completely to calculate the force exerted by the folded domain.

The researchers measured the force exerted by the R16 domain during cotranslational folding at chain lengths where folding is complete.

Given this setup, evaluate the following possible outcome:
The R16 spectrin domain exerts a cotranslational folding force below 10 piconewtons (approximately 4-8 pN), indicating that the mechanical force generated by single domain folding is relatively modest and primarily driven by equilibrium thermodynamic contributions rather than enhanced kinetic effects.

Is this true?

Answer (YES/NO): NO